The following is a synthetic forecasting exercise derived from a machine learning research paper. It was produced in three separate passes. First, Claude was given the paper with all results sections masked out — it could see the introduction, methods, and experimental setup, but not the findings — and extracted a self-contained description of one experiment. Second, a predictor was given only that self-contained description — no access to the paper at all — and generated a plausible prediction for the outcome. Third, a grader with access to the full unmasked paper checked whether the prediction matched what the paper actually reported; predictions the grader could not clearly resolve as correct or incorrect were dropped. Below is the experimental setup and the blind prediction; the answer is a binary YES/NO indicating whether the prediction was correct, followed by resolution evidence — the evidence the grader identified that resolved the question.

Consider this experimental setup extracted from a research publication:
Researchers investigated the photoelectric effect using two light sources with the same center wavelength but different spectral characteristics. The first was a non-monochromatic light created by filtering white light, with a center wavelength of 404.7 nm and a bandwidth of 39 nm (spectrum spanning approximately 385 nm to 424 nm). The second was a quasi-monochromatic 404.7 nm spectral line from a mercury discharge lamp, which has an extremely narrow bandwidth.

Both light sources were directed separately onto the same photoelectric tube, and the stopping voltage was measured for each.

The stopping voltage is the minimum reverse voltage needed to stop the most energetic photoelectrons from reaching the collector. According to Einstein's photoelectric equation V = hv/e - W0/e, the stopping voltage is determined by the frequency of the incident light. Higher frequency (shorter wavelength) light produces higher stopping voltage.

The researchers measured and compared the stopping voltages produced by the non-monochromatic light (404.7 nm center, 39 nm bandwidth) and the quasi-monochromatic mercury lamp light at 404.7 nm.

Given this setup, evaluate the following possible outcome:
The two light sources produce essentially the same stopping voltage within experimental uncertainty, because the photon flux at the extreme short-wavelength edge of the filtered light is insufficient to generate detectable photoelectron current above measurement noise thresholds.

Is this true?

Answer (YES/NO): NO